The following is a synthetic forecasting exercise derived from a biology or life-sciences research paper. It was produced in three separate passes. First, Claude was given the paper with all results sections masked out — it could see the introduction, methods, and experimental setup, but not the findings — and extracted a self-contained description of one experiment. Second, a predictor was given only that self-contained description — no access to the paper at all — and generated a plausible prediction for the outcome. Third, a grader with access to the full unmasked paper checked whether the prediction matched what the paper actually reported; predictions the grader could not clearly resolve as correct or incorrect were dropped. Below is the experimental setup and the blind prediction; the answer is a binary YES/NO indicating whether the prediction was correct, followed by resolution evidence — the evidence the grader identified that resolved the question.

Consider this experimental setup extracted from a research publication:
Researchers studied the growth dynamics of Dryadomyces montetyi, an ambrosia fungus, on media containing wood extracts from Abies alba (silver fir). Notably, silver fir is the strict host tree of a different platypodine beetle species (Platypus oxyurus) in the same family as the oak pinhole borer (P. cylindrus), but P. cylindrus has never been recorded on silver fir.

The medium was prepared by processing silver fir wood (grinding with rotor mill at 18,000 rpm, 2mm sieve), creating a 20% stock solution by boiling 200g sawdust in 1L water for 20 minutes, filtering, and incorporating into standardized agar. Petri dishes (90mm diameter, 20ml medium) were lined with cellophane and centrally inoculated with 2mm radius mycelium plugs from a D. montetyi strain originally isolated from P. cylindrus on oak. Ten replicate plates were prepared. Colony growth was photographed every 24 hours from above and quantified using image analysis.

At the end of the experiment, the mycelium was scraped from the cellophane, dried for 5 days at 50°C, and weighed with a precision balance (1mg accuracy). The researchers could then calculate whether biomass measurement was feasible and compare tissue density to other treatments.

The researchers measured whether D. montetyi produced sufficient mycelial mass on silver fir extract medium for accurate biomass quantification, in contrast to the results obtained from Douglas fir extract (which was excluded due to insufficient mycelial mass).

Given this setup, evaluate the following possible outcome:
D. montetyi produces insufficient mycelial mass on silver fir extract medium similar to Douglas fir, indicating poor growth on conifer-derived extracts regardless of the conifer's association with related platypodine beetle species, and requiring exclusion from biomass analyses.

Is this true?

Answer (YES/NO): NO